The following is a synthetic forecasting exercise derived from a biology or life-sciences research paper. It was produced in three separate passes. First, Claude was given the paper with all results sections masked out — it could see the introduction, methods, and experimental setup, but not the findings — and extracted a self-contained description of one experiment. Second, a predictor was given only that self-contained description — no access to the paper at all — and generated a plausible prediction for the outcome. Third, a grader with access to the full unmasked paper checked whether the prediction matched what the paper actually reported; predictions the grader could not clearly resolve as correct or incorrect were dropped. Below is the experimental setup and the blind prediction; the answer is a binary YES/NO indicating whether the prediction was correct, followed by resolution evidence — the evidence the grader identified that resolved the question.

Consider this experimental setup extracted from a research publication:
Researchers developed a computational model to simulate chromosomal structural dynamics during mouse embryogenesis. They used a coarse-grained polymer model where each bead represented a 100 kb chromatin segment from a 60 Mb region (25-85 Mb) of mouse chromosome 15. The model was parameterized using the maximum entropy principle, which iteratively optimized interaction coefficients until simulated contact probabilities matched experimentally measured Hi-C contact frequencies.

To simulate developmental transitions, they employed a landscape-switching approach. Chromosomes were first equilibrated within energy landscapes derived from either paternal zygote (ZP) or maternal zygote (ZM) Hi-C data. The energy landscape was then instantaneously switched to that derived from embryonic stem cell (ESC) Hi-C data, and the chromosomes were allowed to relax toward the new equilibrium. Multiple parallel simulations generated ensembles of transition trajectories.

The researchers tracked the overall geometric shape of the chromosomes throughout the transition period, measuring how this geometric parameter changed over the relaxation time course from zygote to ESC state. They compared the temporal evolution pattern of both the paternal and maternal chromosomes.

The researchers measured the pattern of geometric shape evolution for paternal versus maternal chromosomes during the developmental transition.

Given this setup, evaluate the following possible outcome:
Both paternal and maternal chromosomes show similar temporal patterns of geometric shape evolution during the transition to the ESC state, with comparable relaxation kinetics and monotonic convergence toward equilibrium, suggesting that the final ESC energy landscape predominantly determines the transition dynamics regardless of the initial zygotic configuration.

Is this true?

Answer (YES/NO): NO